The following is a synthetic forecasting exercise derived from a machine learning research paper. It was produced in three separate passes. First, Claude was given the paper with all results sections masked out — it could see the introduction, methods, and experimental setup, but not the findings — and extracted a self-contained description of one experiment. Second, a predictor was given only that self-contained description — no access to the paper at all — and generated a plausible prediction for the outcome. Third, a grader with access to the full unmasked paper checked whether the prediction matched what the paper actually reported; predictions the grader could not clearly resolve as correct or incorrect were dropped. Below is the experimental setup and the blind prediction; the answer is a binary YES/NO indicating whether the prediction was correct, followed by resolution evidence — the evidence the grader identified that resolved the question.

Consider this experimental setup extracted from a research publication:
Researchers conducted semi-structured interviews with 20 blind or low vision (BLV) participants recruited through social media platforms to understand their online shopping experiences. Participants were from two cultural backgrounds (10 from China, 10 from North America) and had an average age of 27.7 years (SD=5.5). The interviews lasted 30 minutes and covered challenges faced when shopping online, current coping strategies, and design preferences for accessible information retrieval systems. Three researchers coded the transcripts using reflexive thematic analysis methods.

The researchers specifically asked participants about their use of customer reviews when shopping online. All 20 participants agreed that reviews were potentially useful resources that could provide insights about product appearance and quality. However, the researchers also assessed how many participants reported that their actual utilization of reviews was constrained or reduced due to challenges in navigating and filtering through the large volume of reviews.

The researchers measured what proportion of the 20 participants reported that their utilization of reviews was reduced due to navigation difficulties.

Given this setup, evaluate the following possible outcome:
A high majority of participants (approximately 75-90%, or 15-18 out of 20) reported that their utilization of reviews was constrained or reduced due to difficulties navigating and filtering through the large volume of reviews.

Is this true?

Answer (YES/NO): YES